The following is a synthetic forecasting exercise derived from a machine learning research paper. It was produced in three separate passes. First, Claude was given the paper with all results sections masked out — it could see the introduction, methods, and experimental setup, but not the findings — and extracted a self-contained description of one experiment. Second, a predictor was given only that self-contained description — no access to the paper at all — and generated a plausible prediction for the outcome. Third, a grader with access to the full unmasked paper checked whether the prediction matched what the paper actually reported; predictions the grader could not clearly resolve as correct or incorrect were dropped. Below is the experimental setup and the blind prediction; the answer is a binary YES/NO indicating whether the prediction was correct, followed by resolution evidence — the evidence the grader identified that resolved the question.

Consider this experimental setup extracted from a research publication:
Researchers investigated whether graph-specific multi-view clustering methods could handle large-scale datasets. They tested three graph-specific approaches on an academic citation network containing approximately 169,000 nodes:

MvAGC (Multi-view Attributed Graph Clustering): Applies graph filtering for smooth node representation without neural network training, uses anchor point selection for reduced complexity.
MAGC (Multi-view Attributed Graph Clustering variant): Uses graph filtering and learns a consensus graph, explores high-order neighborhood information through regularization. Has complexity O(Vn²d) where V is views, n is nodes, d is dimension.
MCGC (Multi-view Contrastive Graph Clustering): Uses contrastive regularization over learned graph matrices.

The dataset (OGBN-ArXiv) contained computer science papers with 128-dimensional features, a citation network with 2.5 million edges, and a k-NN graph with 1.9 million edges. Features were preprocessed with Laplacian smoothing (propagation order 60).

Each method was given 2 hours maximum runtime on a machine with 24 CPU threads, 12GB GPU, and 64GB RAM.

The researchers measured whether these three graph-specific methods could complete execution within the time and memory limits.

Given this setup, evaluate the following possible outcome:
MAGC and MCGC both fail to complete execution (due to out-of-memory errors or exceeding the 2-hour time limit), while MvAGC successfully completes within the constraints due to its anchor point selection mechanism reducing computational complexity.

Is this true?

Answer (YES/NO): NO